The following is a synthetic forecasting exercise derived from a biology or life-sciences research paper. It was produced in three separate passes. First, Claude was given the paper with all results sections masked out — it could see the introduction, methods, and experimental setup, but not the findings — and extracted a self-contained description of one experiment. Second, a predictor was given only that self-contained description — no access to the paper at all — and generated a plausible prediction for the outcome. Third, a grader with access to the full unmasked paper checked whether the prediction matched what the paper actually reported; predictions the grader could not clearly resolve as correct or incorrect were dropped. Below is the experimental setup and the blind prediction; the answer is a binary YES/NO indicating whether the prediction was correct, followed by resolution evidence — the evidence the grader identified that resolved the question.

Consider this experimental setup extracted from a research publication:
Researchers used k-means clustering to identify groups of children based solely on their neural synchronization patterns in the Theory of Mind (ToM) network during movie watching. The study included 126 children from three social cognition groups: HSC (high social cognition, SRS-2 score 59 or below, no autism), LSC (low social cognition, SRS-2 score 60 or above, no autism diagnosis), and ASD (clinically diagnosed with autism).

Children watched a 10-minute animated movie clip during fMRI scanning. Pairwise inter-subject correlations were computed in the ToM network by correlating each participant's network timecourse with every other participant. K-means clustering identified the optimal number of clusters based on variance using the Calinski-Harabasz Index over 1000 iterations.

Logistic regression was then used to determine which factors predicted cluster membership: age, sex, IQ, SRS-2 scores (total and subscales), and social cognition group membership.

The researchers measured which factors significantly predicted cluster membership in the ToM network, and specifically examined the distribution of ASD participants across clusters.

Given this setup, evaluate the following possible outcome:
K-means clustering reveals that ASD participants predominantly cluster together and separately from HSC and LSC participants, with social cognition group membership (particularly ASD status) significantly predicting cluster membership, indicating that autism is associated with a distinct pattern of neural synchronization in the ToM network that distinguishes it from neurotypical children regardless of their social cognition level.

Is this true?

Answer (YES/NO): YES